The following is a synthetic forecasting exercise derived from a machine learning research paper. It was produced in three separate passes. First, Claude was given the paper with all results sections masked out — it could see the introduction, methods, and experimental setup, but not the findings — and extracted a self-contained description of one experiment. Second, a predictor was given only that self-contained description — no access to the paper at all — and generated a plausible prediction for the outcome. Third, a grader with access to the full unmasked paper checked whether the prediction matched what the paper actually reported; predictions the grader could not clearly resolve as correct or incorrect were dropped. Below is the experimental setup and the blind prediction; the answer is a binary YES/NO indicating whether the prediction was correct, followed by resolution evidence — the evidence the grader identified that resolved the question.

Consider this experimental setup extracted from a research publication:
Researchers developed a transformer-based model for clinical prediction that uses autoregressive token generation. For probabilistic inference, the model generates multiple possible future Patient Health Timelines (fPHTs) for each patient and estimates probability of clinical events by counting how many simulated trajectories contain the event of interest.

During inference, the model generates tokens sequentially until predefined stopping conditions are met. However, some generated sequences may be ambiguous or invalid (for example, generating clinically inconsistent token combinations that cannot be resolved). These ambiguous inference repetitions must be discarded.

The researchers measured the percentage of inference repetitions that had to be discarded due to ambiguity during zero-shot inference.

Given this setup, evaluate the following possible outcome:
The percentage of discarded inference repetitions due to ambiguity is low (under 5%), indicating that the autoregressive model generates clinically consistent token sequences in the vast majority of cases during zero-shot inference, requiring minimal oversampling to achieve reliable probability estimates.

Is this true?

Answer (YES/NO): YES